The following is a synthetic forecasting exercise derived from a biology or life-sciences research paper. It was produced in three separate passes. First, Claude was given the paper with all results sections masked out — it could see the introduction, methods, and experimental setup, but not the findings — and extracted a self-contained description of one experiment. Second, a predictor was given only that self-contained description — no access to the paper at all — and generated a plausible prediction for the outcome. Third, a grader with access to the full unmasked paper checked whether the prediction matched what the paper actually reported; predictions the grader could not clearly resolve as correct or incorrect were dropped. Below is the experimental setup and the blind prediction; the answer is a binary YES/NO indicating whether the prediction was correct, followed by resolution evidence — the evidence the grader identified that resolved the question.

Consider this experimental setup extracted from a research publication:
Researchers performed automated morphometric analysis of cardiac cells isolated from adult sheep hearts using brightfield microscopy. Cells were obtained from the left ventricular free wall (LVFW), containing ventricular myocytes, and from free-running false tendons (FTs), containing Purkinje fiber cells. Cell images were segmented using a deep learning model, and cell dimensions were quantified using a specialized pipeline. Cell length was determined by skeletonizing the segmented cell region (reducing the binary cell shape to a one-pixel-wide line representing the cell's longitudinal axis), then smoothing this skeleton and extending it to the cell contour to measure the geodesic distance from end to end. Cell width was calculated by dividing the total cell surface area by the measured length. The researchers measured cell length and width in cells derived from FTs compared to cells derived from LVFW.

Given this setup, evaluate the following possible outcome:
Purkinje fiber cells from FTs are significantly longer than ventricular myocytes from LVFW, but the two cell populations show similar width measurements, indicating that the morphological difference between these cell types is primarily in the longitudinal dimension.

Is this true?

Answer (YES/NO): NO